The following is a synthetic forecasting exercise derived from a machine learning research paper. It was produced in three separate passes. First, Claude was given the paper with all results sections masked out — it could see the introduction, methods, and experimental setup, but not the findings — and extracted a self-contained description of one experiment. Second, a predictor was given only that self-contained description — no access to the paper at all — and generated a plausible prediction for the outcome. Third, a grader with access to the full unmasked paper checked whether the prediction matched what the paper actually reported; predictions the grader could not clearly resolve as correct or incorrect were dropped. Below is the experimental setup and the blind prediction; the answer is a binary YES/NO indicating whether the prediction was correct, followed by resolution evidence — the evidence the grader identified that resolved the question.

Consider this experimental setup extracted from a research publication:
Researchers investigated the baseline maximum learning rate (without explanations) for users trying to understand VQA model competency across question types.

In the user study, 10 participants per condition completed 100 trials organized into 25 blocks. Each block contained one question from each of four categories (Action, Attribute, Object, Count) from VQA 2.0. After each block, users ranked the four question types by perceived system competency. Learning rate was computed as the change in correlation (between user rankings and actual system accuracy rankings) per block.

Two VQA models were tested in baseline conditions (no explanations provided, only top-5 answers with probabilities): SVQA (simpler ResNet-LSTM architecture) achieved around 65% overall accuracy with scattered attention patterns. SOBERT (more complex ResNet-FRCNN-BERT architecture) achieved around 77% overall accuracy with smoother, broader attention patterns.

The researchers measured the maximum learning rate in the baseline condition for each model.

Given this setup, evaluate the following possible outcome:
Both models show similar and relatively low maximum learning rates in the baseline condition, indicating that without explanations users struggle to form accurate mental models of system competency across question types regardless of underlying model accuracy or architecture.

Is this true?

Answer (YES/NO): NO